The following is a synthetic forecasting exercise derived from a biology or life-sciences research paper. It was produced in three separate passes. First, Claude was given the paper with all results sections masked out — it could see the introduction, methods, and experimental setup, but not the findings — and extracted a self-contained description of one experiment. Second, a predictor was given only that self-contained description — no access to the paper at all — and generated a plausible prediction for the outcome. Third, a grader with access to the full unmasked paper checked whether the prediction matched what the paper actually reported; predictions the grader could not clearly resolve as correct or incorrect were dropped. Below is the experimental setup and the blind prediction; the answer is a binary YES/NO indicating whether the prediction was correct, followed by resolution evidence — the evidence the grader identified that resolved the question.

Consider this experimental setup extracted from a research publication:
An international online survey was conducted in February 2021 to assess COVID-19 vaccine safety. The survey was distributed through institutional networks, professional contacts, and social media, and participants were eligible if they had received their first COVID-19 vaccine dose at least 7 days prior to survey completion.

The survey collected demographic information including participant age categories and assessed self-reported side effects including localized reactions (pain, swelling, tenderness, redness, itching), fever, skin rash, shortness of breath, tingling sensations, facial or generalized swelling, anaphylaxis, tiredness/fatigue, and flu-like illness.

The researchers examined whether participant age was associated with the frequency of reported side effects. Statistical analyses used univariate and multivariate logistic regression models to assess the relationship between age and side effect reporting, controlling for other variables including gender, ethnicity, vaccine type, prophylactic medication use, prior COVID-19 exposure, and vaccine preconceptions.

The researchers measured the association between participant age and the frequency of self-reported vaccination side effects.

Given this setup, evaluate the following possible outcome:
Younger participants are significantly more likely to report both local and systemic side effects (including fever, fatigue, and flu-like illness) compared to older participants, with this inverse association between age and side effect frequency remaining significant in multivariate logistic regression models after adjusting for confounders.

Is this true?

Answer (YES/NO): YES